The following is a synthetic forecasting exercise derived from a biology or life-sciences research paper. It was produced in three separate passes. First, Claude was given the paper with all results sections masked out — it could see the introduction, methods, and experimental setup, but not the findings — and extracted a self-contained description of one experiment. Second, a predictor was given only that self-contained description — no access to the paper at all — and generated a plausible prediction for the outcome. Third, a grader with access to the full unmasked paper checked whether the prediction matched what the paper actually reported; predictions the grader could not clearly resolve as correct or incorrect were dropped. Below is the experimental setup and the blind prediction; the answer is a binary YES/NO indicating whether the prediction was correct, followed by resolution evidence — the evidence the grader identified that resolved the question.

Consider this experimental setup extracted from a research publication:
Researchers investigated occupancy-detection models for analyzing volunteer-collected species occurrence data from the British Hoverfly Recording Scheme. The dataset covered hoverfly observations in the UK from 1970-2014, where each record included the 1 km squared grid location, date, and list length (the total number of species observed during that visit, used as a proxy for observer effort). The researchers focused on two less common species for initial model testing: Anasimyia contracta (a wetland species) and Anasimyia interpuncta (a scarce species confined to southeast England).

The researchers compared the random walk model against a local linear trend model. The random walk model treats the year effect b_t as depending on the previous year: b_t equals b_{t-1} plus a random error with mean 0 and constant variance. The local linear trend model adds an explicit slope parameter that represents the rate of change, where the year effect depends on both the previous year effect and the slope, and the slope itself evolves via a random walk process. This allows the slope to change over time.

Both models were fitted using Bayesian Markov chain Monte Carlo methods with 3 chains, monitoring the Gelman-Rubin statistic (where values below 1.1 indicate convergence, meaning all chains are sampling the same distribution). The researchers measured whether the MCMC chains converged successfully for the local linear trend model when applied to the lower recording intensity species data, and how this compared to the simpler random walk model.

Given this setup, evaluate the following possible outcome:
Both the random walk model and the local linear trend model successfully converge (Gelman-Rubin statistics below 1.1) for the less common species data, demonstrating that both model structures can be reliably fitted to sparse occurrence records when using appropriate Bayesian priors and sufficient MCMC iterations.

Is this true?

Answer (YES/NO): NO